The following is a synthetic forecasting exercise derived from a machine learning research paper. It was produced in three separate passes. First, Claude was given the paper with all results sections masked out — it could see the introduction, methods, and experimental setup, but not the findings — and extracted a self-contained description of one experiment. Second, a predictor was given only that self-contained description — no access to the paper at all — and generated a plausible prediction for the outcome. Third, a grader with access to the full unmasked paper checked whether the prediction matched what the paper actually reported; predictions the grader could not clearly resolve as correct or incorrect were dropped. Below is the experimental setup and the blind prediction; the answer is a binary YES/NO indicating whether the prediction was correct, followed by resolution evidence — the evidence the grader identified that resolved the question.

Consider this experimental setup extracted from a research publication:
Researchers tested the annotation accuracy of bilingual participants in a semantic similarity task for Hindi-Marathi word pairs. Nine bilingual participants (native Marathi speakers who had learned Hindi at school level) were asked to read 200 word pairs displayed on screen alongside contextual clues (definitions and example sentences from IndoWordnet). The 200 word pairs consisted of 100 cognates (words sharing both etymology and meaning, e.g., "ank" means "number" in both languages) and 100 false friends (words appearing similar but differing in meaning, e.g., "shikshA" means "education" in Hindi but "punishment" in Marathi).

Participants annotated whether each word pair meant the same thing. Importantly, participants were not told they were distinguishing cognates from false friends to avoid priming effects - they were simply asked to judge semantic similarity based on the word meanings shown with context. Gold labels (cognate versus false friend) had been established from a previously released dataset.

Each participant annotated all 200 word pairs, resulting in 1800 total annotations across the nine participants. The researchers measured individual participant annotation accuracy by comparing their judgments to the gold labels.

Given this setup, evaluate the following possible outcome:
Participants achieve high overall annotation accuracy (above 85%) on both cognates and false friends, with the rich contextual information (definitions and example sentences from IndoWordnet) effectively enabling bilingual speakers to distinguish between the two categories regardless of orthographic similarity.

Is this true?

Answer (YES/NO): YES